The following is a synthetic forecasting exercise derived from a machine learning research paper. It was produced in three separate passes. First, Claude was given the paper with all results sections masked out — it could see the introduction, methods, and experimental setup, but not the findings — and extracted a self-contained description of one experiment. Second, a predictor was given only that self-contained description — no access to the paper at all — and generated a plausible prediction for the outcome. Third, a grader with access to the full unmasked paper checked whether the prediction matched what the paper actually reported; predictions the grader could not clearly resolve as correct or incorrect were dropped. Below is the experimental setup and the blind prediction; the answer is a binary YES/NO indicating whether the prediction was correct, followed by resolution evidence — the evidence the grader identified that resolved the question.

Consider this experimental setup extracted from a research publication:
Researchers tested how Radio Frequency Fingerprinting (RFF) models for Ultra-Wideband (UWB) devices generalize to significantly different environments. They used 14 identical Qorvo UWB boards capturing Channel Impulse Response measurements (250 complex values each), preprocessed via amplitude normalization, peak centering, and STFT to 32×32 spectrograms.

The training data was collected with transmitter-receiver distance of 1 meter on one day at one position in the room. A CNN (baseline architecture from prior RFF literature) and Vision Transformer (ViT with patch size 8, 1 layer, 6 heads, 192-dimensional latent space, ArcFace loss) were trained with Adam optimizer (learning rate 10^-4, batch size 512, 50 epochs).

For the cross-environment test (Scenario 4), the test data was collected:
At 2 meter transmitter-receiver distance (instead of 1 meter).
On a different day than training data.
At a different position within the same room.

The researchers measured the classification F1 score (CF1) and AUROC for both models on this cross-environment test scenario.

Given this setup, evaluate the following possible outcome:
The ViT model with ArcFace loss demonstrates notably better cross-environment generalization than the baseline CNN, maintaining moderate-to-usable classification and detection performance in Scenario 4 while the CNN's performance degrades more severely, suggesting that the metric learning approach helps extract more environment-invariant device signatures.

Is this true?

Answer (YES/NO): NO